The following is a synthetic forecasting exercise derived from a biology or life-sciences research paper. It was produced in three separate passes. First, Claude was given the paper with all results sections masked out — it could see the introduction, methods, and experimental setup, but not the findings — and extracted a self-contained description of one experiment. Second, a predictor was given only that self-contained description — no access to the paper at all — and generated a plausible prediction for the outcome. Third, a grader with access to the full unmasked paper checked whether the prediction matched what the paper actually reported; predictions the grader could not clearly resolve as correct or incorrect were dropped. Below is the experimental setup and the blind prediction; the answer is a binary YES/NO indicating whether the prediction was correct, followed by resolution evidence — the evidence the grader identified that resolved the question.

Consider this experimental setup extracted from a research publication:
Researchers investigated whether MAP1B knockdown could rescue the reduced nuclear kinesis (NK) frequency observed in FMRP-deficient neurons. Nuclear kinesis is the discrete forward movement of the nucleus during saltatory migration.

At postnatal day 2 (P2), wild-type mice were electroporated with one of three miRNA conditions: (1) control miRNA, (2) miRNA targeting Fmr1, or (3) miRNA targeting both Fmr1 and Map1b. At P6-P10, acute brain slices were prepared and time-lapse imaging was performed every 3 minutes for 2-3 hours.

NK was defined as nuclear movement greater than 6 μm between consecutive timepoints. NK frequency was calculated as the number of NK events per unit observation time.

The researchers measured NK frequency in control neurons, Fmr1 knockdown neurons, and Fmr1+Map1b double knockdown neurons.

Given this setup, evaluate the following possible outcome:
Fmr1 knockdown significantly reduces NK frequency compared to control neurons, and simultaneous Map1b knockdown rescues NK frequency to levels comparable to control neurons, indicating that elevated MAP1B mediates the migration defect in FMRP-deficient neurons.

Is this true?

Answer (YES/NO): YES